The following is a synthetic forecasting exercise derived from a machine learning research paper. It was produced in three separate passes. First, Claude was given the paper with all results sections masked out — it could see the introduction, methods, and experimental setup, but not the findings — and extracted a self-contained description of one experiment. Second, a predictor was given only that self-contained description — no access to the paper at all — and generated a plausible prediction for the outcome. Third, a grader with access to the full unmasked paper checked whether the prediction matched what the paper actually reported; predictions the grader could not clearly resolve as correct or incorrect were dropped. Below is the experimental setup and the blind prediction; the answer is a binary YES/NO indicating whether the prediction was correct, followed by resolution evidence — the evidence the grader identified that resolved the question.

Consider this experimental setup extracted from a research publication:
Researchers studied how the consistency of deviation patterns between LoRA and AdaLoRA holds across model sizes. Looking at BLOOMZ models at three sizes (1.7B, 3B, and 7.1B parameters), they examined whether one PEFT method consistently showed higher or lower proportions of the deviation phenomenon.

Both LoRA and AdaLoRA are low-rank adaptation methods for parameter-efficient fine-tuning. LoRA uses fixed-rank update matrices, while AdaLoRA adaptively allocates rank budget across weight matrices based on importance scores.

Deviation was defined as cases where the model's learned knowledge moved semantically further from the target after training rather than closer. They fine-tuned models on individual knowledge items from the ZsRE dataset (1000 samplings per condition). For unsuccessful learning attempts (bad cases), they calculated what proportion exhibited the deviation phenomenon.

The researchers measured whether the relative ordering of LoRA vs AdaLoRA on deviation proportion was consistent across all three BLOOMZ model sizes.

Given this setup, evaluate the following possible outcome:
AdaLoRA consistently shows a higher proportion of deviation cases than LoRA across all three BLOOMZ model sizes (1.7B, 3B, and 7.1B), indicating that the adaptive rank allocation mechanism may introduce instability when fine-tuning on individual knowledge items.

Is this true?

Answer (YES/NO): NO